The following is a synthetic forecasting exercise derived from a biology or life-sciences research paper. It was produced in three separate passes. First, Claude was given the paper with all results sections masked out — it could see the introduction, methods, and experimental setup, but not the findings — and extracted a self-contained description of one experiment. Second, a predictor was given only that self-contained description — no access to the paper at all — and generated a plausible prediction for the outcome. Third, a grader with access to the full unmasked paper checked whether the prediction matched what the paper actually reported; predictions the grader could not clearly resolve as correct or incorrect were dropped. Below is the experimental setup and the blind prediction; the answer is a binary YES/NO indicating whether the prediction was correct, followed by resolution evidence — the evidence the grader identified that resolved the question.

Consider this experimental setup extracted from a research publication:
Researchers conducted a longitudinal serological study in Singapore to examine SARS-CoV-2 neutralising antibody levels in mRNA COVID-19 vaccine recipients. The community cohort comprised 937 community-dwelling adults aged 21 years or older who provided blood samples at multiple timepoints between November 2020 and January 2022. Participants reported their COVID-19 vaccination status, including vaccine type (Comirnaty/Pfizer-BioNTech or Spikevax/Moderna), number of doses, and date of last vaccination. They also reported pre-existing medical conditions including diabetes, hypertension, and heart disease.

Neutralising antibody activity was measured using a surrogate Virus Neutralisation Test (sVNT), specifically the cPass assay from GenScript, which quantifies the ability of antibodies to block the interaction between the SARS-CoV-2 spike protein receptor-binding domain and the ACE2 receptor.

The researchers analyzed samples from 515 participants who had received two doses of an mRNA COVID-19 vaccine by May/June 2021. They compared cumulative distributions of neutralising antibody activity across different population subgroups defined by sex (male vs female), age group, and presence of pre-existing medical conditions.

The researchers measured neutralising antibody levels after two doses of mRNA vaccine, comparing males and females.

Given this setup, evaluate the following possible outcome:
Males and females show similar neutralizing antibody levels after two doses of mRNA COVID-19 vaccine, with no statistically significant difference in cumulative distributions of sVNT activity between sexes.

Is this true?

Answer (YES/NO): NO